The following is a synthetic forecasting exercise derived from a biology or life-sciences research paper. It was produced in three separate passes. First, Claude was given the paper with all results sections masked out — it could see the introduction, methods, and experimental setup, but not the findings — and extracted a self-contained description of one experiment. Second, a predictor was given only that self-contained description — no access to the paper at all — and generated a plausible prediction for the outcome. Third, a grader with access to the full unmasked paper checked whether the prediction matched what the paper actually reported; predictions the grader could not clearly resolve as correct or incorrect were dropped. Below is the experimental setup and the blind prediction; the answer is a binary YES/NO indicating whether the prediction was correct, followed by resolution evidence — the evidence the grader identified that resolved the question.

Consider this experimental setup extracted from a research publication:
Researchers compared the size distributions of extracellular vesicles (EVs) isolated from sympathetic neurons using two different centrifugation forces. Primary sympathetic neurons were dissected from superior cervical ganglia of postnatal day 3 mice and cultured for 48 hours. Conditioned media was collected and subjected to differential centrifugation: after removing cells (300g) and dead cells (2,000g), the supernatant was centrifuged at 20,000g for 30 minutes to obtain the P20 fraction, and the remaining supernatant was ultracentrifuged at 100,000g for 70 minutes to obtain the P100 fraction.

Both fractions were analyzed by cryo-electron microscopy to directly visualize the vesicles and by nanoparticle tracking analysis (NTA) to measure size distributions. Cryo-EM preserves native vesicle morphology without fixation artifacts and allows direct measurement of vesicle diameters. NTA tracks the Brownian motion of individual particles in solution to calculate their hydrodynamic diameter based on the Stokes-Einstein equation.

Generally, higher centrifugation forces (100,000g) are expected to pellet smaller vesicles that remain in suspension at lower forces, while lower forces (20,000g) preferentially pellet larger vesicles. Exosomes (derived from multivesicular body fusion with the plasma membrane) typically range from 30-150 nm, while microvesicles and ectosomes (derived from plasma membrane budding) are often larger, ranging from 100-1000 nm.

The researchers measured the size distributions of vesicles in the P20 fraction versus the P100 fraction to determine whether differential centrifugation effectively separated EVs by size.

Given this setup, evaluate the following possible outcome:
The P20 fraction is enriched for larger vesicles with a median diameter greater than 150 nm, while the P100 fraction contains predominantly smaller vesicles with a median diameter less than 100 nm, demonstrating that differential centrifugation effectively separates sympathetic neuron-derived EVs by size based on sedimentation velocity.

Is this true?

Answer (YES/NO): NO